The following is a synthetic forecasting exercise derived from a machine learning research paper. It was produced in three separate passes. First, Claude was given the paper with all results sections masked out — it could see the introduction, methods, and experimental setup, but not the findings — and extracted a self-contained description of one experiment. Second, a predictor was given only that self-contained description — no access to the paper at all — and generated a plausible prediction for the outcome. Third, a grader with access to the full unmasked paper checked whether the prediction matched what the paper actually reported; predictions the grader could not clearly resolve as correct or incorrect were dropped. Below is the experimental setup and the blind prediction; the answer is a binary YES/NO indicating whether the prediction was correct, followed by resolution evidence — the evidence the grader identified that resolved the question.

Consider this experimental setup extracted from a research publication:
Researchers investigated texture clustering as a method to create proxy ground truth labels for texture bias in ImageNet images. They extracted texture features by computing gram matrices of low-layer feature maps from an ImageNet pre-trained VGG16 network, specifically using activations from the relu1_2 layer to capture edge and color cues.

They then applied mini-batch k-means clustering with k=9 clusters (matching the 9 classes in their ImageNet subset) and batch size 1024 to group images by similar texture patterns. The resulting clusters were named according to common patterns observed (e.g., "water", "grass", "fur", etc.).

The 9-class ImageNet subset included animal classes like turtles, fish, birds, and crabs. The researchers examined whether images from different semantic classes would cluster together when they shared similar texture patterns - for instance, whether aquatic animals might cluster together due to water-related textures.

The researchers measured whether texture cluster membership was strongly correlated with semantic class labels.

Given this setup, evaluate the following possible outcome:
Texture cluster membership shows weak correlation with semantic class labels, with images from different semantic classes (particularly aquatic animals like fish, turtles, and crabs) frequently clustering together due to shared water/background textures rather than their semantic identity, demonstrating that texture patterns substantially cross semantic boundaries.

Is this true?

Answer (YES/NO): NO